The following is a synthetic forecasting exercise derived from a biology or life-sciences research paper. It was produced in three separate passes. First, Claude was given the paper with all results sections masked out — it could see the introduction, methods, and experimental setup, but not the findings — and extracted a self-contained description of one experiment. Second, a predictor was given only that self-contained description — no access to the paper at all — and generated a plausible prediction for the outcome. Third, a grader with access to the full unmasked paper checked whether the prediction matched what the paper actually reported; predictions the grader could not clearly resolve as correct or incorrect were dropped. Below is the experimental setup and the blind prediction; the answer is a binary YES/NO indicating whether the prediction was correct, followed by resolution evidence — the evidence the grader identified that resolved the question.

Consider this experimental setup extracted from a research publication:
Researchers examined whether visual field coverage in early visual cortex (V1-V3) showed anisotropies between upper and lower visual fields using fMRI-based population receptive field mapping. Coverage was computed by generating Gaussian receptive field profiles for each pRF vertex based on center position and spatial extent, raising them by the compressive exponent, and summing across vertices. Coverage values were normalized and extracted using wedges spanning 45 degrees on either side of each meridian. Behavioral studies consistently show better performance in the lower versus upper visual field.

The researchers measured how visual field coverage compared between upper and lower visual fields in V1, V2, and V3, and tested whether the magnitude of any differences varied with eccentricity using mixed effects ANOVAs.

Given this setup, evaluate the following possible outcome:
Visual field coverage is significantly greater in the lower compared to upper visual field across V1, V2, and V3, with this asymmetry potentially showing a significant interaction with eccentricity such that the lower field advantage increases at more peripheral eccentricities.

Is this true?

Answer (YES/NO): NO